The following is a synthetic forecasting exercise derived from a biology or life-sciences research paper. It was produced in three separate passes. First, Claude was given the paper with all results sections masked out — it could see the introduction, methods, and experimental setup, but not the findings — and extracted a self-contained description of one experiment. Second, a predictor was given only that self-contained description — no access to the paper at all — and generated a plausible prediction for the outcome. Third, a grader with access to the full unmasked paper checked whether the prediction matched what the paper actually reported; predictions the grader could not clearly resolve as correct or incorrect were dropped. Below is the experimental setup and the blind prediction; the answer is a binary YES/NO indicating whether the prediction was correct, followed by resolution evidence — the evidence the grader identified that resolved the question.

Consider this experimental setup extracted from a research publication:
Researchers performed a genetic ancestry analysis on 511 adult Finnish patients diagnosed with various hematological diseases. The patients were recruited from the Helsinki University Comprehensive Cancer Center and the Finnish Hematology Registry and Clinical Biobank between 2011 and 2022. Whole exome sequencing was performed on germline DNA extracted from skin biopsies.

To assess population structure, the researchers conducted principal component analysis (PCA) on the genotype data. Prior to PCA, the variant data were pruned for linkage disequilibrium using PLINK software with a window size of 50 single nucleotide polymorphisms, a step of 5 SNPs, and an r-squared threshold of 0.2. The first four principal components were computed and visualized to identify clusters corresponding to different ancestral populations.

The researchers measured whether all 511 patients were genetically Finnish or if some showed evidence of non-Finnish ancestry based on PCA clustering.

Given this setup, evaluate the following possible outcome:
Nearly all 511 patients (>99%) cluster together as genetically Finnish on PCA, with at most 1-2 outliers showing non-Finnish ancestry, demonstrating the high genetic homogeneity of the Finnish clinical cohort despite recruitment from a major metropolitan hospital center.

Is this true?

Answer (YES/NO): NO